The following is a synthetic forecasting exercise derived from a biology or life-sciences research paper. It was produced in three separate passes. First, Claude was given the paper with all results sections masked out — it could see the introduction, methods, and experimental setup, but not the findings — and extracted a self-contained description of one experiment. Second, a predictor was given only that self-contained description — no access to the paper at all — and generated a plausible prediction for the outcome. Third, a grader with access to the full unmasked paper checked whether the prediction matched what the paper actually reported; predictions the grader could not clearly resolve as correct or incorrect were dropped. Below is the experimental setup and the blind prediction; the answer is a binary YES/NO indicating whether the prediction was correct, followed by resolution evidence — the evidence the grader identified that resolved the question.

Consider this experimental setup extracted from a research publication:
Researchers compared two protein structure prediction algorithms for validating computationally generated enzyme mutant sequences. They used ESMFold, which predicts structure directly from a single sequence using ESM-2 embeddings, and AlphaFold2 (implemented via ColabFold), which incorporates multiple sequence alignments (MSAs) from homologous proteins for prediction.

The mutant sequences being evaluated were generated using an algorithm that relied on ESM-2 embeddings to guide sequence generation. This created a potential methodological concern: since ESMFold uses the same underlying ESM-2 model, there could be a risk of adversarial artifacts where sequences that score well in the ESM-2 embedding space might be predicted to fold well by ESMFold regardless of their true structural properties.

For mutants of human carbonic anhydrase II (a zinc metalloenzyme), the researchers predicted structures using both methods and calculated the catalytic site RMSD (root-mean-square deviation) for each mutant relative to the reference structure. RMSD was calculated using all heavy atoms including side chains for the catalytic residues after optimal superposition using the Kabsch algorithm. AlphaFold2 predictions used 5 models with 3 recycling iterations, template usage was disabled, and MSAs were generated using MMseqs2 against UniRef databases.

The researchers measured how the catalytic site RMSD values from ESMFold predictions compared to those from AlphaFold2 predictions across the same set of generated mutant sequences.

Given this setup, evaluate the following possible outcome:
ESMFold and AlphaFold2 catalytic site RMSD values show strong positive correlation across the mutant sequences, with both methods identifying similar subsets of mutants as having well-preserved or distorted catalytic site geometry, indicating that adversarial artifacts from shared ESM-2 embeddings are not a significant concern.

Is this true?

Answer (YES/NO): YES